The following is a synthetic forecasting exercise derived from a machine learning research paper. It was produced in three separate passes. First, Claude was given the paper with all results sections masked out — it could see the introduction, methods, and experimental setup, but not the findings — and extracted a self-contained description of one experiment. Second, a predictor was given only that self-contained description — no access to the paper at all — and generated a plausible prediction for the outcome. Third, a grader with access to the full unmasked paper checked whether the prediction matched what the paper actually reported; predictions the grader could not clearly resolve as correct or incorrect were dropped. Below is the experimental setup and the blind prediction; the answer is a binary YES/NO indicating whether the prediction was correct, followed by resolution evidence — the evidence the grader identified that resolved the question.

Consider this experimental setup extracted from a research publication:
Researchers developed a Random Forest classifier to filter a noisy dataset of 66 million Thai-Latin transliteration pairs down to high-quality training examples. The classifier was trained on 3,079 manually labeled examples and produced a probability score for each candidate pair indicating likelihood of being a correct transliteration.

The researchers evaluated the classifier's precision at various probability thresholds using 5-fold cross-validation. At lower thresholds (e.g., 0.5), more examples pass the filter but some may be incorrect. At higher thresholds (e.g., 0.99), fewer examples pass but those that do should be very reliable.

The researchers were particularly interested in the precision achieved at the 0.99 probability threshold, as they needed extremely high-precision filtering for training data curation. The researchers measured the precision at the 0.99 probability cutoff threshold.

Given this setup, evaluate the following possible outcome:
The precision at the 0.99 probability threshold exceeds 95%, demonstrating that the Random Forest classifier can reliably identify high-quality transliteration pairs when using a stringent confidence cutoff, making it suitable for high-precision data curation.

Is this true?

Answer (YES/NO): YES